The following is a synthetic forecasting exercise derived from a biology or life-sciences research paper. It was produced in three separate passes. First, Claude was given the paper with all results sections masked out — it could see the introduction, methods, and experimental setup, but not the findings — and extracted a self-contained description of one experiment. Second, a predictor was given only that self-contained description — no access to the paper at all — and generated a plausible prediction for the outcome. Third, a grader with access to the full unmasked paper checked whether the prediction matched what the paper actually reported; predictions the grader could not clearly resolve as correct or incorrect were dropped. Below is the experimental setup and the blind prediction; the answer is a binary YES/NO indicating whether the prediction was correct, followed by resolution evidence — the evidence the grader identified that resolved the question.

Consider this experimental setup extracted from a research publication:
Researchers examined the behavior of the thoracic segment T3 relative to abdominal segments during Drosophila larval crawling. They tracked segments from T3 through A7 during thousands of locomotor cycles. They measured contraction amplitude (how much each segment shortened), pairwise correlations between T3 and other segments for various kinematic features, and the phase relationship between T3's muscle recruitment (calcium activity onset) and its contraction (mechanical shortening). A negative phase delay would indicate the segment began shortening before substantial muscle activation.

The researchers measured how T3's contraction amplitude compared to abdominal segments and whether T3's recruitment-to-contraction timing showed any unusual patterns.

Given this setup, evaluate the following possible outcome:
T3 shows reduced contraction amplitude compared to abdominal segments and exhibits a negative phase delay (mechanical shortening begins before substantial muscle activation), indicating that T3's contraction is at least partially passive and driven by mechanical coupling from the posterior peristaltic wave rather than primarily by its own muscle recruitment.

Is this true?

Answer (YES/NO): YES